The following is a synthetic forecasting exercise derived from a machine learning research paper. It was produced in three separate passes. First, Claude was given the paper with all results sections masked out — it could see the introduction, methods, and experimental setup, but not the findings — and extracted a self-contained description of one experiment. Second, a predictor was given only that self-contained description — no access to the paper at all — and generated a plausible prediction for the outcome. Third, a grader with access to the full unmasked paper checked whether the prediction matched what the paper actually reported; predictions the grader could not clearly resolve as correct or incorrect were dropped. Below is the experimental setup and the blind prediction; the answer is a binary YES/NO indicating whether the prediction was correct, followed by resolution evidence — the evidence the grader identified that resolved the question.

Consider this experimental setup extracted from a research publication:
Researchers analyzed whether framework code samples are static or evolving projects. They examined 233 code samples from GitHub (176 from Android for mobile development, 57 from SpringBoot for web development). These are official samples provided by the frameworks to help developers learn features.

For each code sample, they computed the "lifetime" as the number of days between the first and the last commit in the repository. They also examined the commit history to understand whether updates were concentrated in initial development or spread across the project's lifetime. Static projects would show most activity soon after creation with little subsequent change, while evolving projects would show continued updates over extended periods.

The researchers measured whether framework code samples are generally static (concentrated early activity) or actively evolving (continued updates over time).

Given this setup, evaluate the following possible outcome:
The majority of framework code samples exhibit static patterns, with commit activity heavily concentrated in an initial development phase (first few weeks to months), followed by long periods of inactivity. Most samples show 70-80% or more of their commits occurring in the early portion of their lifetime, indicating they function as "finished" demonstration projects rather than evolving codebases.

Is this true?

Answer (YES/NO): NO